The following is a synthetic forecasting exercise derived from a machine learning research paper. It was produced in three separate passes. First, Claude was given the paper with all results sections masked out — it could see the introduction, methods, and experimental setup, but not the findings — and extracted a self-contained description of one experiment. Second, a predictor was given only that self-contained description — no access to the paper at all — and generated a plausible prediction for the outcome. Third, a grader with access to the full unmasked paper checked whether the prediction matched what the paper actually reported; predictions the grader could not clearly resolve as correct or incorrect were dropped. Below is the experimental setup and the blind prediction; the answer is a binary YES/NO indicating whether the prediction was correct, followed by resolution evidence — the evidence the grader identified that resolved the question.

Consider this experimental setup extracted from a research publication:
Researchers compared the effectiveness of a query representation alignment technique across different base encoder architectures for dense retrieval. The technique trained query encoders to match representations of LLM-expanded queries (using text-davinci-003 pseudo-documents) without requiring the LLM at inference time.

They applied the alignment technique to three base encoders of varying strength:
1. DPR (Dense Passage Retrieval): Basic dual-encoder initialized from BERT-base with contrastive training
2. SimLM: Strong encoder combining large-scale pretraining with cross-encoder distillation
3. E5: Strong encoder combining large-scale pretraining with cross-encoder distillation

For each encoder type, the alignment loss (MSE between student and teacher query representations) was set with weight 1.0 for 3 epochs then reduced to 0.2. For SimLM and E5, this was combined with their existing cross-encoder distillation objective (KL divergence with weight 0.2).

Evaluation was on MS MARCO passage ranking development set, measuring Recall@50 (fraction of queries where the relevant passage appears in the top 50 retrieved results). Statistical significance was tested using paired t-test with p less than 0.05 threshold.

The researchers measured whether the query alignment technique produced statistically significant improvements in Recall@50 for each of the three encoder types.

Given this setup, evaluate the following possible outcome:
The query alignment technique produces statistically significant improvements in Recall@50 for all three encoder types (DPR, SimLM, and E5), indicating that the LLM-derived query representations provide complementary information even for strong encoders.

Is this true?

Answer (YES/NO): NO